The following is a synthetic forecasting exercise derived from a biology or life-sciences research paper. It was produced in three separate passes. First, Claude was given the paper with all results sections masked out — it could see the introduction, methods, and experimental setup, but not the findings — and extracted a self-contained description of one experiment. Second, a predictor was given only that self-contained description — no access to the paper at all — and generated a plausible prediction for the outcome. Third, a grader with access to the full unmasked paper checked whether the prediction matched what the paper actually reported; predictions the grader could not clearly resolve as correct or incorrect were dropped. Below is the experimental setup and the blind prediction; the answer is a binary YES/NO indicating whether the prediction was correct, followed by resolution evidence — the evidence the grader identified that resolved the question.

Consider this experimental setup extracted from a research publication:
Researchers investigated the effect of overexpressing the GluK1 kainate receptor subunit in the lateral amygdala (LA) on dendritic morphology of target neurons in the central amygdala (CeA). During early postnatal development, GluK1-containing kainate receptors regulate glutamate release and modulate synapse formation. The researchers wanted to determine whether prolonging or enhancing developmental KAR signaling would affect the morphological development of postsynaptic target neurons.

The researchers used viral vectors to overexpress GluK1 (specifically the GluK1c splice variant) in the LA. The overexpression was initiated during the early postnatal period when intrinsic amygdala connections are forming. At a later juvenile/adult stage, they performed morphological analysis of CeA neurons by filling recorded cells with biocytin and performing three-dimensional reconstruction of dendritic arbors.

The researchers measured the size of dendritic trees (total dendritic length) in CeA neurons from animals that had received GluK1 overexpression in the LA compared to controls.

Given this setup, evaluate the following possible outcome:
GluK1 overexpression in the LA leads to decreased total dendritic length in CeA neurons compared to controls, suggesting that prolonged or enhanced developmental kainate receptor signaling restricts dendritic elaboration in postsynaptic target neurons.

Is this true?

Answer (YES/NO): NO